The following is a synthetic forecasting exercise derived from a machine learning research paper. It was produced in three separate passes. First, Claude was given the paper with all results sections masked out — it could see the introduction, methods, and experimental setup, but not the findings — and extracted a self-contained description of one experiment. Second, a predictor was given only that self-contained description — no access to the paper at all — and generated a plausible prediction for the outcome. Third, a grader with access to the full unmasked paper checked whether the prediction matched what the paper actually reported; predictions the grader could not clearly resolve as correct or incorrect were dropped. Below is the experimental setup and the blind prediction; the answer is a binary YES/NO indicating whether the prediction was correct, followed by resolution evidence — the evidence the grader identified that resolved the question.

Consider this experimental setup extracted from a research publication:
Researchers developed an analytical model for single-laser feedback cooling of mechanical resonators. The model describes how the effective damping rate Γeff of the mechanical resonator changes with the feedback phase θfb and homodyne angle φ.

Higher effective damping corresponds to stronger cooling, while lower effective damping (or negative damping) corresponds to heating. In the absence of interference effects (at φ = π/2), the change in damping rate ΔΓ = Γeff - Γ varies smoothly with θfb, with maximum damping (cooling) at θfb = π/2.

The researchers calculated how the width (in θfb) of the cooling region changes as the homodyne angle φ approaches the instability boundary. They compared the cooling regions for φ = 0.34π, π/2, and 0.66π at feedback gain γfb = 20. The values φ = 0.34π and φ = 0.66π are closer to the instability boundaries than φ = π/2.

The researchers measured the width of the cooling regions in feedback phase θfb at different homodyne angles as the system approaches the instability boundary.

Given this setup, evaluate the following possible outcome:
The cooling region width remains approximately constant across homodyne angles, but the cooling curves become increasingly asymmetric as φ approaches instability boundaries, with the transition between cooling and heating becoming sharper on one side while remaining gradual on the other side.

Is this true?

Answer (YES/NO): NO